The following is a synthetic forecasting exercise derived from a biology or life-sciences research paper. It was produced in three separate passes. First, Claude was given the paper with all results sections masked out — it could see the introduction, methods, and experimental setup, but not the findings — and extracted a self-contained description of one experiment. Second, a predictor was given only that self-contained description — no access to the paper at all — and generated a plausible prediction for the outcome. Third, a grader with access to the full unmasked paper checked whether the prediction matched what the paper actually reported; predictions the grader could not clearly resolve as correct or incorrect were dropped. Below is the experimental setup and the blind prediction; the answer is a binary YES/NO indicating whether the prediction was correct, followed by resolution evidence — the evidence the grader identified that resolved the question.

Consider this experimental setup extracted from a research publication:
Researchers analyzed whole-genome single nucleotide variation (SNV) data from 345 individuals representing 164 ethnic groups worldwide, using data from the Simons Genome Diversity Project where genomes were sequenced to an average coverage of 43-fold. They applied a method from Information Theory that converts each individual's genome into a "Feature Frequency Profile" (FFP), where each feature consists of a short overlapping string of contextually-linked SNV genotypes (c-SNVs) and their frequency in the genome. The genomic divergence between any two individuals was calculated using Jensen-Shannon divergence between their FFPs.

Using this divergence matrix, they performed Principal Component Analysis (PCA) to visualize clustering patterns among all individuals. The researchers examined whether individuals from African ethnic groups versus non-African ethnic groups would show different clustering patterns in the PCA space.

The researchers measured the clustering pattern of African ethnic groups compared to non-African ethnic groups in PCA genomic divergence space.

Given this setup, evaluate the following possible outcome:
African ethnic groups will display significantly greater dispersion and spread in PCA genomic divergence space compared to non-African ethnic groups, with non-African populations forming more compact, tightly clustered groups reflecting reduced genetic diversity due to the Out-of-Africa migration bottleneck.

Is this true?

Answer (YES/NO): YES